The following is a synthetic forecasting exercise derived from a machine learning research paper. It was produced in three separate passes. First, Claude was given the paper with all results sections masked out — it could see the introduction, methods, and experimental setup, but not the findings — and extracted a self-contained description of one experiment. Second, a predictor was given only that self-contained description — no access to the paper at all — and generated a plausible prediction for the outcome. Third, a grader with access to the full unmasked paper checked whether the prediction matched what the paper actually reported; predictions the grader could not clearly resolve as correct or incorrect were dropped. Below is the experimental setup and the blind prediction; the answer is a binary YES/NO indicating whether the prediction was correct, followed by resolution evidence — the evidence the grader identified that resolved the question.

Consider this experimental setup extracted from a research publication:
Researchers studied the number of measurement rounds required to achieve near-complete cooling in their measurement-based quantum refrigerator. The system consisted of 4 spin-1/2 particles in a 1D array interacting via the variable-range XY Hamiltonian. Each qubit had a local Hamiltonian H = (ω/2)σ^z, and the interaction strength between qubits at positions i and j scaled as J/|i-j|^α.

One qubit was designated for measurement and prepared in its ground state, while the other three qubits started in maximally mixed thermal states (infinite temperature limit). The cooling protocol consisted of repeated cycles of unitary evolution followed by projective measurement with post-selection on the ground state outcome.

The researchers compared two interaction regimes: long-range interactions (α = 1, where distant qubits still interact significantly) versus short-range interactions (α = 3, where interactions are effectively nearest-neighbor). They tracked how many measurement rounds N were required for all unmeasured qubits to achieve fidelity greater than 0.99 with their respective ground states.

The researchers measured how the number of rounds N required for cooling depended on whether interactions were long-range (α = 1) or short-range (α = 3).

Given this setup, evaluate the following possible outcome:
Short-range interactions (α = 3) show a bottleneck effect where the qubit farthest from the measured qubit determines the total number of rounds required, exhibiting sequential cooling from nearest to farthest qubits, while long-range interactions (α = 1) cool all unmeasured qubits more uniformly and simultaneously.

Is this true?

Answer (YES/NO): NO